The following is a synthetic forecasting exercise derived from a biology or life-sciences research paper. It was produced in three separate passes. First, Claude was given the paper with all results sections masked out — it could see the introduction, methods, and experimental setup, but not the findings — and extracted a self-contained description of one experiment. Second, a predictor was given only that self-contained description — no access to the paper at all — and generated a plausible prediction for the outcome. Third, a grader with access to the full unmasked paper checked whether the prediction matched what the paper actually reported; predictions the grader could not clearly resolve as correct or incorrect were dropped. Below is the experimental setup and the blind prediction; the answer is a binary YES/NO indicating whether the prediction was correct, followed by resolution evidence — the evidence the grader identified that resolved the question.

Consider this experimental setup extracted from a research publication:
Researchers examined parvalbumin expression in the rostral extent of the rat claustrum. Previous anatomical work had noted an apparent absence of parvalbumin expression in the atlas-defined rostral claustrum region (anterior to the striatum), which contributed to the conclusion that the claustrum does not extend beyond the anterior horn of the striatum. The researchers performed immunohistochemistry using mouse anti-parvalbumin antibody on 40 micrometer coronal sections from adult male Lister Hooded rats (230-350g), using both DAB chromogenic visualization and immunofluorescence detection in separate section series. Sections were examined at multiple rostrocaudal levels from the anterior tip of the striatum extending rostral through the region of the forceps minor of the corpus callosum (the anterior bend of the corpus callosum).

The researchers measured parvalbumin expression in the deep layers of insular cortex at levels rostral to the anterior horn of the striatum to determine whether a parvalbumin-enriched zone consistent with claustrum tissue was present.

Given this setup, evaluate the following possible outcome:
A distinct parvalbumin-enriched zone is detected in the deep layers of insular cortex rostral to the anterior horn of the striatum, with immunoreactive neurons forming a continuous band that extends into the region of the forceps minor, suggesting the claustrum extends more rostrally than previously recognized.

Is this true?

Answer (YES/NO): NO